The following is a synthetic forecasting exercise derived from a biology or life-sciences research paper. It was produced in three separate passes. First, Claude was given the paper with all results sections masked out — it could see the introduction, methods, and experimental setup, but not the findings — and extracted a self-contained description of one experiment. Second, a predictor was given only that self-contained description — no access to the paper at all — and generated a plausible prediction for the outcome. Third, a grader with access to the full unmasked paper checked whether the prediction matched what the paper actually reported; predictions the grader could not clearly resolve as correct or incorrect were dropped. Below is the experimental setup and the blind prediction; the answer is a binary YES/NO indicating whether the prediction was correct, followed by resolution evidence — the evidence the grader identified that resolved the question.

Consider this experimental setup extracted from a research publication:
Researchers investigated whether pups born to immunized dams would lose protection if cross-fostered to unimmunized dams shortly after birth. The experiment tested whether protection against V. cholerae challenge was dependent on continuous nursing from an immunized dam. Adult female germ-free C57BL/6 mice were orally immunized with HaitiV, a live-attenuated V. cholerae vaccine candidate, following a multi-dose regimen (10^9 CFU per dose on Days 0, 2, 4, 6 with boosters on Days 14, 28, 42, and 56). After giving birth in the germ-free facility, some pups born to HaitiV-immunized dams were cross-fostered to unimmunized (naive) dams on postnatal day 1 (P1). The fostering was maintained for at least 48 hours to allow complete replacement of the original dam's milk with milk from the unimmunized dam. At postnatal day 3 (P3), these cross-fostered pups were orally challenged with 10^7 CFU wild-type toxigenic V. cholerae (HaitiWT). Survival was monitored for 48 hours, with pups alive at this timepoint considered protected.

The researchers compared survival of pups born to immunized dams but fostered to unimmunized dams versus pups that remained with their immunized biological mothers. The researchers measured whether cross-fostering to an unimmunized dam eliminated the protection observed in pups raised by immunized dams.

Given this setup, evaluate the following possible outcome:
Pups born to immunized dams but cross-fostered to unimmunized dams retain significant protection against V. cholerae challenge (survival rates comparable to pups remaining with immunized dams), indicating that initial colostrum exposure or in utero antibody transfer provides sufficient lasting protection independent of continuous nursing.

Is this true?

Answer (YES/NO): NO